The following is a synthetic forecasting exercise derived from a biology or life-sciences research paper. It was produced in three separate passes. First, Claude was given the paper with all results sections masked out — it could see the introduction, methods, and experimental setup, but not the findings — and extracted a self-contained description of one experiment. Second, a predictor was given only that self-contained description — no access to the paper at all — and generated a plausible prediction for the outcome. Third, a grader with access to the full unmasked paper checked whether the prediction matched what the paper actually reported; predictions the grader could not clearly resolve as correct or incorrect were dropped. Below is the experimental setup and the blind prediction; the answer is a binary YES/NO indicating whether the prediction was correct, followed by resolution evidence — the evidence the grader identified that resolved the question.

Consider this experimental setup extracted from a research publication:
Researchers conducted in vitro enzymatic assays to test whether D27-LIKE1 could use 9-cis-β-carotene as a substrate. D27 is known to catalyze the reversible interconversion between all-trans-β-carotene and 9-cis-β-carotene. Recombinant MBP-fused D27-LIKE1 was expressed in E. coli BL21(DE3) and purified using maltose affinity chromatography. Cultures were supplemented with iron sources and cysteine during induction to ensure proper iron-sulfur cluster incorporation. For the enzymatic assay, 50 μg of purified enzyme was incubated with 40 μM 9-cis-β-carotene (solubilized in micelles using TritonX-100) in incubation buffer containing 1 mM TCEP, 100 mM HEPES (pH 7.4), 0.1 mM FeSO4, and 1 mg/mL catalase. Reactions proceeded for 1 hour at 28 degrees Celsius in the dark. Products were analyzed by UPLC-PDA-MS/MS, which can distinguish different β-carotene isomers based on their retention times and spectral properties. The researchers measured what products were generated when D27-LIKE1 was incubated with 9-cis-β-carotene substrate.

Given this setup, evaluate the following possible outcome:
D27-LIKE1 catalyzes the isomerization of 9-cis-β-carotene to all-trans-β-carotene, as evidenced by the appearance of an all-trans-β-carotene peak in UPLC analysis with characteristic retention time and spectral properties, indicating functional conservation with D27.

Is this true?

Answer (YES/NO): NO